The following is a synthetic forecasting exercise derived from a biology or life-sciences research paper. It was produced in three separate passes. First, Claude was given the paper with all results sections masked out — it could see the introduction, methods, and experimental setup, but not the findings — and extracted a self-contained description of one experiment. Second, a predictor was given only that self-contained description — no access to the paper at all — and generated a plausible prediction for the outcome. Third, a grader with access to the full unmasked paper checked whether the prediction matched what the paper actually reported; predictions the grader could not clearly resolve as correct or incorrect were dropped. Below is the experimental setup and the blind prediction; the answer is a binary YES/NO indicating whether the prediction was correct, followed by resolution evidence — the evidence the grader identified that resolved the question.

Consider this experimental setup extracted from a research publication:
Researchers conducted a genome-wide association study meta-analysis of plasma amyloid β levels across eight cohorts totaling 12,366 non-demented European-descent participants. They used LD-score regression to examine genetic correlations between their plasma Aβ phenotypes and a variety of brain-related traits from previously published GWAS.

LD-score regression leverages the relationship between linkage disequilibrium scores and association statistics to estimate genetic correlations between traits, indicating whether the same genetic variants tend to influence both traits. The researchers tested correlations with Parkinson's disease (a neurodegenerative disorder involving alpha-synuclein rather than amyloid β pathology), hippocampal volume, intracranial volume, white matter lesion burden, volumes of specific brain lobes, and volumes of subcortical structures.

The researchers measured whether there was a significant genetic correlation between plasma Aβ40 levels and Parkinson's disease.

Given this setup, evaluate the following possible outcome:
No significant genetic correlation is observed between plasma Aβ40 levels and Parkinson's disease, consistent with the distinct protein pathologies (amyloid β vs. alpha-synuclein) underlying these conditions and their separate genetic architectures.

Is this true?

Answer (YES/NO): YES